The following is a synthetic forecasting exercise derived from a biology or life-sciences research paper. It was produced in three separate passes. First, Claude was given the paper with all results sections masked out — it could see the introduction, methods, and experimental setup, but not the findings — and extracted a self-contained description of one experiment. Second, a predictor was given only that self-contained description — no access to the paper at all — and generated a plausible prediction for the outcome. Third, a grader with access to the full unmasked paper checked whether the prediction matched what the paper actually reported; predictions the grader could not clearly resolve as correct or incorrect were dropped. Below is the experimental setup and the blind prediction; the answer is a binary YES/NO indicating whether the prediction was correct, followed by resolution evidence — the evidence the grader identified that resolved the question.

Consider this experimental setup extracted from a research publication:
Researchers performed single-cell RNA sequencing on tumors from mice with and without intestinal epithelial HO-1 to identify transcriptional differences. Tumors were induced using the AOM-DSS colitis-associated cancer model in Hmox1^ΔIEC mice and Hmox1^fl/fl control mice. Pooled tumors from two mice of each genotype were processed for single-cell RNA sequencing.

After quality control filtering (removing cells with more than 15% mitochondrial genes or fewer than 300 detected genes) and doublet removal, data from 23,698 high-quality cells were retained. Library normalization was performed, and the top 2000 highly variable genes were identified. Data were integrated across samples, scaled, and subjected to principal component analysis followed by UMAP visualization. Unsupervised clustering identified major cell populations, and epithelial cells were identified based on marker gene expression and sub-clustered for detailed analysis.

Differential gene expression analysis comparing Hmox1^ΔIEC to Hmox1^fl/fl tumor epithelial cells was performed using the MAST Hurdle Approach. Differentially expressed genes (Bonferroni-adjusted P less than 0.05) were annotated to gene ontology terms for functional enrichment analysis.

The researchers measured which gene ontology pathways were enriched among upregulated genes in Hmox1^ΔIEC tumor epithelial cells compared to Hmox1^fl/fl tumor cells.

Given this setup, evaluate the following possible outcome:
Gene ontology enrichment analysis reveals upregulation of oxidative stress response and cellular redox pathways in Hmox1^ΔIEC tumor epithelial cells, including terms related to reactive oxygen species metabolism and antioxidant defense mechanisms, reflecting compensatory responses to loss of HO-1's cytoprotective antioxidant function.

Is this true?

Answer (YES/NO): YES